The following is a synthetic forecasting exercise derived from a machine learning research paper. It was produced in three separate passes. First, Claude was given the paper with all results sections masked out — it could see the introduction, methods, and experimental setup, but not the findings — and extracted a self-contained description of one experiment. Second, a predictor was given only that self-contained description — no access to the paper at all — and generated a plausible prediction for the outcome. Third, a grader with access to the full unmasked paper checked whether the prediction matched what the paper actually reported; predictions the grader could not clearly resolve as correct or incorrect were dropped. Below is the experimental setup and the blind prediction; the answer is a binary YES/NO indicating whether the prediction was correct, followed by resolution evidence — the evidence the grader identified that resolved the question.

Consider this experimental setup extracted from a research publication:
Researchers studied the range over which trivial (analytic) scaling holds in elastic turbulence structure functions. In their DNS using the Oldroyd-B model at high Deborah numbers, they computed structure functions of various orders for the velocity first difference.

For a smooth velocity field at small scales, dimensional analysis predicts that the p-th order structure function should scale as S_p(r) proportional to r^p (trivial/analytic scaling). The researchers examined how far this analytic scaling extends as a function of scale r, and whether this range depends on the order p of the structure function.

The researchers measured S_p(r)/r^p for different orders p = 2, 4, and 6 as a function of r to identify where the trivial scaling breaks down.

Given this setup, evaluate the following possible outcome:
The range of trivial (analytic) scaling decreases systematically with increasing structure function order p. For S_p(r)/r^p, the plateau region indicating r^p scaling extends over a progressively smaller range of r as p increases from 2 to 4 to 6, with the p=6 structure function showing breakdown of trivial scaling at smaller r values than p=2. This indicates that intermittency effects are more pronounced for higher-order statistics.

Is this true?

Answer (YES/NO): YES